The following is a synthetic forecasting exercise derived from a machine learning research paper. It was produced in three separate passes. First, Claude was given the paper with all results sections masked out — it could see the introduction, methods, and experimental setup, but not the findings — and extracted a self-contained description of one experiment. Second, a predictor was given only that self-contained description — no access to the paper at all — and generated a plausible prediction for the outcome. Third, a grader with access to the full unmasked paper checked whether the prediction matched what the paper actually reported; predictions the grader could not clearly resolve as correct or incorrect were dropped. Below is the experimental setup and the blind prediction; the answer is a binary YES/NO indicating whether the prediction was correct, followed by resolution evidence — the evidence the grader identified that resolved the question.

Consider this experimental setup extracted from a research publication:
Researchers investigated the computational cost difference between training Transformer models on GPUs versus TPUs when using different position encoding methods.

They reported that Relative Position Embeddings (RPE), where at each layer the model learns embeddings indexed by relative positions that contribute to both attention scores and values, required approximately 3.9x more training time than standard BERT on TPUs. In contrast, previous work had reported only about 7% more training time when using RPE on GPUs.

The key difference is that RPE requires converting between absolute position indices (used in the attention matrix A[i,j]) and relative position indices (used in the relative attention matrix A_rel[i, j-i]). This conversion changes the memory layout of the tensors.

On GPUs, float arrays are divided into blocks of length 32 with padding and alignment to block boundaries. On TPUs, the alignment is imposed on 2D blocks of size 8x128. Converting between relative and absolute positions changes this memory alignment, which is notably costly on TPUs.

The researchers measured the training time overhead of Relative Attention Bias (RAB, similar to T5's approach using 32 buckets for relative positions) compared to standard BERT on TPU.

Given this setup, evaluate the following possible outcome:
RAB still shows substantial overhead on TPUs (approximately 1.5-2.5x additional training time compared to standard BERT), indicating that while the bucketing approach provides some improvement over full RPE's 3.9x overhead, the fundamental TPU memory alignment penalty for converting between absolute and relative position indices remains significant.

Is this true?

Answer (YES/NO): NO